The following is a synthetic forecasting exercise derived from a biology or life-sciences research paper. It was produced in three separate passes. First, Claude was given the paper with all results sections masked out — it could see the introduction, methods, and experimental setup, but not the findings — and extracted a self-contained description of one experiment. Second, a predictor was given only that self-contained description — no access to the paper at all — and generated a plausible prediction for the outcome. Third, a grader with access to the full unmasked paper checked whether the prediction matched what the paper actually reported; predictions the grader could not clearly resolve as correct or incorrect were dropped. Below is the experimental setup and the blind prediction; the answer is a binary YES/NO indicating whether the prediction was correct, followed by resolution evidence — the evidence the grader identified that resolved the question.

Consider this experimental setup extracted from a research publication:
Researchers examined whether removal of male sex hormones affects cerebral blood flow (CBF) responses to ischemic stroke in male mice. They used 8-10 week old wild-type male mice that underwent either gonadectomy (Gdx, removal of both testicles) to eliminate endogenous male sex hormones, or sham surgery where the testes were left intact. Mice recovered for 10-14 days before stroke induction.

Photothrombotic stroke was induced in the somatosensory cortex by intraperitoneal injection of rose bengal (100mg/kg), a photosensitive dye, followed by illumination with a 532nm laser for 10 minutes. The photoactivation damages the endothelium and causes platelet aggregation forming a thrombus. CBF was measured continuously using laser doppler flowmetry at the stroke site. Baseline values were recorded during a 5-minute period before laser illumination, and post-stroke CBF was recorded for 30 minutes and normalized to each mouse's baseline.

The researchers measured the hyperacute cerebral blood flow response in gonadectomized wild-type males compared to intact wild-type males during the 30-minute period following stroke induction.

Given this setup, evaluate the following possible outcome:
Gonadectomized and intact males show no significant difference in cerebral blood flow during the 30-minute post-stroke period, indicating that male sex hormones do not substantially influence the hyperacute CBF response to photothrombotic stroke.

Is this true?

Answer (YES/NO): YES